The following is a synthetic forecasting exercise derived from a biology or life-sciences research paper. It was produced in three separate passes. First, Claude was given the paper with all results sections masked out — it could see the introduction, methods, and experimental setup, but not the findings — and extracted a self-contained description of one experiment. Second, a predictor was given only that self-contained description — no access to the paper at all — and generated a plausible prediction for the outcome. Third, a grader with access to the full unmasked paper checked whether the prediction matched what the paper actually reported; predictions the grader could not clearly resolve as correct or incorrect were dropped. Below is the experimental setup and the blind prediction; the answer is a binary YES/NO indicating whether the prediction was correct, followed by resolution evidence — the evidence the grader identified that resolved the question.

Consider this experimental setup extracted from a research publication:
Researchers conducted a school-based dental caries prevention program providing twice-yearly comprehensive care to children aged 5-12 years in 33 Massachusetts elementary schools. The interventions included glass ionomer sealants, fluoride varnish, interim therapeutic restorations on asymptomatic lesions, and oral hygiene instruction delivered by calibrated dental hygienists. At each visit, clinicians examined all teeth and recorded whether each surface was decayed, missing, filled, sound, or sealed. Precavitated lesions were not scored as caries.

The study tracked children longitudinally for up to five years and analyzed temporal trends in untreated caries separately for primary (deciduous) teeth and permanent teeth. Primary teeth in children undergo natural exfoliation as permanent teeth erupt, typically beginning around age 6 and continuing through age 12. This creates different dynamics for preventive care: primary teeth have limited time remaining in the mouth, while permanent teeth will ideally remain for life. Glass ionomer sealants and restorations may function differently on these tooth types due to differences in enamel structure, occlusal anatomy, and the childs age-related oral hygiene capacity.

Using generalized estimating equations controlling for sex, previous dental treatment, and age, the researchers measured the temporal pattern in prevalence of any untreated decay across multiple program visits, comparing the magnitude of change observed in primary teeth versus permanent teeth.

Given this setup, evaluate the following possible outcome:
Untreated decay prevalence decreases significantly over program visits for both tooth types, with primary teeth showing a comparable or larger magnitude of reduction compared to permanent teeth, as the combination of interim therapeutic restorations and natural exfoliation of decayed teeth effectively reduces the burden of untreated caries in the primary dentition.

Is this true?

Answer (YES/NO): NO